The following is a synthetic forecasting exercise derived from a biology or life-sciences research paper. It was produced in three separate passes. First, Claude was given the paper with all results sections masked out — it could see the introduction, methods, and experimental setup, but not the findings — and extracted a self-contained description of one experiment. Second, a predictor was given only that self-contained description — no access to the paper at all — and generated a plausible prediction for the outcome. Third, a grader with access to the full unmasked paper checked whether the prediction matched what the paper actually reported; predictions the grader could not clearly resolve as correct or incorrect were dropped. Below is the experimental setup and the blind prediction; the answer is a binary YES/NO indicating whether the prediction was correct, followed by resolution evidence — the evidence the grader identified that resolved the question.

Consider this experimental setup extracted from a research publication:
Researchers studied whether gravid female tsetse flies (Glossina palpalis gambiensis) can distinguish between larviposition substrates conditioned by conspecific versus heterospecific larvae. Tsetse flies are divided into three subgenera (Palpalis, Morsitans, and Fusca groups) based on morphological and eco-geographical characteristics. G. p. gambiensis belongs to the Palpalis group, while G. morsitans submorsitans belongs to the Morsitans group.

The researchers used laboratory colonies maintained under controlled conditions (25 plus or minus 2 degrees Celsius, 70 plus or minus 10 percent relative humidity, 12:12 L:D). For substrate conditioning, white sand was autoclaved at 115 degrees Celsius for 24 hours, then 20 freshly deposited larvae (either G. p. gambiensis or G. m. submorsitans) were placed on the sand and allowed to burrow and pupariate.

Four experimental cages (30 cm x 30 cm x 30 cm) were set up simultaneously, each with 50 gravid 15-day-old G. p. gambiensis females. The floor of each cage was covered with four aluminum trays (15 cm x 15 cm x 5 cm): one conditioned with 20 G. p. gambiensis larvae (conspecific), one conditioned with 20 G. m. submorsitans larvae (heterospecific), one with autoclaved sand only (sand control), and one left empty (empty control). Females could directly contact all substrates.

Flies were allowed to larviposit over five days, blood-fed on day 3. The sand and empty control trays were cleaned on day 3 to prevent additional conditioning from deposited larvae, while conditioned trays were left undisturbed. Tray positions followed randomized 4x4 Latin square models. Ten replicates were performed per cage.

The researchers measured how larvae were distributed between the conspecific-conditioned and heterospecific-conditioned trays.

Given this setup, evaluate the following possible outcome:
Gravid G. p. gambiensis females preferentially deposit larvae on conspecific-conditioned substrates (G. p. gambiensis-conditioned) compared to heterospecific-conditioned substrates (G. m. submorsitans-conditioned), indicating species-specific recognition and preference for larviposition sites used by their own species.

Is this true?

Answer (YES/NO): NO